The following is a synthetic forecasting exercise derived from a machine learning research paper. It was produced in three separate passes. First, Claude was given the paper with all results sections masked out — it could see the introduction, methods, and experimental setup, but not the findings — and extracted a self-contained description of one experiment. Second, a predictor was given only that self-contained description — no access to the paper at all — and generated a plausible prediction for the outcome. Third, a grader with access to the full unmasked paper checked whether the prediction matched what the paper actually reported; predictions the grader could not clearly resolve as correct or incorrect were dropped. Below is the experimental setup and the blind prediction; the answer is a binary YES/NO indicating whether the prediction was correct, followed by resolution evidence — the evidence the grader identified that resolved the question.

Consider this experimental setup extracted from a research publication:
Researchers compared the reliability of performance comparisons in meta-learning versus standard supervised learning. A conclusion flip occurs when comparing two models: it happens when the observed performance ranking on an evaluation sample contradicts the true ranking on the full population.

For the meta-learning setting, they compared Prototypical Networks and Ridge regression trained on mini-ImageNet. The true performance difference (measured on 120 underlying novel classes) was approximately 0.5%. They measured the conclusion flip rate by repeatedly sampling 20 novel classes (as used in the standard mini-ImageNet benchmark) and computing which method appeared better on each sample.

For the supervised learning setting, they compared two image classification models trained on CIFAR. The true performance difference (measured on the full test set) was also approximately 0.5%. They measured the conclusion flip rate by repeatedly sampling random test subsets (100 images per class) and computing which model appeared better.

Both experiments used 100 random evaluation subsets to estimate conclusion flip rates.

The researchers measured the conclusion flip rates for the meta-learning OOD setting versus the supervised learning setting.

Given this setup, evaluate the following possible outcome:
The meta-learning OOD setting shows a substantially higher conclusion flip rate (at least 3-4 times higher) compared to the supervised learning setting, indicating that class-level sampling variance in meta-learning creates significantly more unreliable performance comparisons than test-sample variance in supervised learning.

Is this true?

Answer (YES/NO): YES